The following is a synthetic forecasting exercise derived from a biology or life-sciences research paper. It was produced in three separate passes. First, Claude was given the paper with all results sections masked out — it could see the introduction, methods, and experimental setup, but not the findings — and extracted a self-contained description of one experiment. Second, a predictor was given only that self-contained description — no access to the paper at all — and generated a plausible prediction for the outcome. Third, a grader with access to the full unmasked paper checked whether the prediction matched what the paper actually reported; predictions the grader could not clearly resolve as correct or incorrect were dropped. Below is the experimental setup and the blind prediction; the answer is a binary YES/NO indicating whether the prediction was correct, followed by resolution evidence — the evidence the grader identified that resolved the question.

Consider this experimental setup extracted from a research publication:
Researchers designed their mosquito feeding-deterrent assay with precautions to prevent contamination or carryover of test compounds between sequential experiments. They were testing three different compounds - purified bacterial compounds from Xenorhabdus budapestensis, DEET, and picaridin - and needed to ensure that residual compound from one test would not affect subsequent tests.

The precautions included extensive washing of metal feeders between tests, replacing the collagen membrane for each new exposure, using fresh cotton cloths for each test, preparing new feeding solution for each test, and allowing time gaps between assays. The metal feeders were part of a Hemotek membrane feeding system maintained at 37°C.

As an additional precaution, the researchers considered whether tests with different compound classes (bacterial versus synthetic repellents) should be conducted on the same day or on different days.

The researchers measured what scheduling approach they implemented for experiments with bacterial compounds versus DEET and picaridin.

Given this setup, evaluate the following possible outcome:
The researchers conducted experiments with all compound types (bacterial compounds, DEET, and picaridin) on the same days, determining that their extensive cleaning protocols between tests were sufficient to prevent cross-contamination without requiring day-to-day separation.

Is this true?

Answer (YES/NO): NO